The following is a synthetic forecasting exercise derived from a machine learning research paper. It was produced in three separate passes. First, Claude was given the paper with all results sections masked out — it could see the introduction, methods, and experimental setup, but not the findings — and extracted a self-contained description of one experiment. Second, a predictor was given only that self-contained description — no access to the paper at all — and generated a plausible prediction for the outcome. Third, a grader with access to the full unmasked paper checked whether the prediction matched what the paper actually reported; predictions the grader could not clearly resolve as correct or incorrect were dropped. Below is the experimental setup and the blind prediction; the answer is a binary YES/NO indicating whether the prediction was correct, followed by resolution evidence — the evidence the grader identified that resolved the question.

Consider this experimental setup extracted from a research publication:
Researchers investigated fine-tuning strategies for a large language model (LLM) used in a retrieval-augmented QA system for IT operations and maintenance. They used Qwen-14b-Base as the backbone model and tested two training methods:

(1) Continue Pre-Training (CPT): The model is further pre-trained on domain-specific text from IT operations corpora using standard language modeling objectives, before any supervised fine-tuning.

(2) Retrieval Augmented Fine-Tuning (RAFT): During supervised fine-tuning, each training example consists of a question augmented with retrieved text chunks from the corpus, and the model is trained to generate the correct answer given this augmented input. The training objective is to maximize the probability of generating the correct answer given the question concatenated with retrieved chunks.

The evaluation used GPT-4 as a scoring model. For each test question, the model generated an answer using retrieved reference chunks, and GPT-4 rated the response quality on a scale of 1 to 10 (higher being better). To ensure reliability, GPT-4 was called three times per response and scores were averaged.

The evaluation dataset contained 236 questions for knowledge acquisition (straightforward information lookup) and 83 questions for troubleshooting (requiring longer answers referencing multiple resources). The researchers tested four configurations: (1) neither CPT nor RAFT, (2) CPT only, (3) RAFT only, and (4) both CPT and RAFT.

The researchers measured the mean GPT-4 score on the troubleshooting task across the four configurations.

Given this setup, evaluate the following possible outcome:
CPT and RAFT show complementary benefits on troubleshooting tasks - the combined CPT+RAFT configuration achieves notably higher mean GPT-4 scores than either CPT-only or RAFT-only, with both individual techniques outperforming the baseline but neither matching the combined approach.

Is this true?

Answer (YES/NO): NO